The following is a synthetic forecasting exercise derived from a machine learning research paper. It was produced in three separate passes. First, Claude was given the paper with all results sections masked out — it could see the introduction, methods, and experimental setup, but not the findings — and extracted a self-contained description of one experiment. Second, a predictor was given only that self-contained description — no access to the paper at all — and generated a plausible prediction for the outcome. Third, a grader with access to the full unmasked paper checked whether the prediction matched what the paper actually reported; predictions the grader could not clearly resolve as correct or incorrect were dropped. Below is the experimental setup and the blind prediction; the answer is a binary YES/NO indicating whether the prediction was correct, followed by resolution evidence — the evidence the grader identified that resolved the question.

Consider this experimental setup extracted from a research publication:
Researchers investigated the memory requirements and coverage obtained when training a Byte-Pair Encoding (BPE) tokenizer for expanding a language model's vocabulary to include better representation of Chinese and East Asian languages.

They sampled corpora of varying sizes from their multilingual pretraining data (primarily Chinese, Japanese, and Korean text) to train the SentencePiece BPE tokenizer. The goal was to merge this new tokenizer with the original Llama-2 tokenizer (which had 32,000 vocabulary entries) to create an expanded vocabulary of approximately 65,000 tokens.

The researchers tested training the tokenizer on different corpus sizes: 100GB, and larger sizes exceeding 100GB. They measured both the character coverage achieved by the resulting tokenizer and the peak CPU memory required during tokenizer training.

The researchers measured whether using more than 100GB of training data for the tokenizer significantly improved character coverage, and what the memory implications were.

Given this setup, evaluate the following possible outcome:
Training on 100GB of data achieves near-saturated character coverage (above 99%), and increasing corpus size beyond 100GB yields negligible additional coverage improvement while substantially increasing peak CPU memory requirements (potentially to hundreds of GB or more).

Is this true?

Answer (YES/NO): NO